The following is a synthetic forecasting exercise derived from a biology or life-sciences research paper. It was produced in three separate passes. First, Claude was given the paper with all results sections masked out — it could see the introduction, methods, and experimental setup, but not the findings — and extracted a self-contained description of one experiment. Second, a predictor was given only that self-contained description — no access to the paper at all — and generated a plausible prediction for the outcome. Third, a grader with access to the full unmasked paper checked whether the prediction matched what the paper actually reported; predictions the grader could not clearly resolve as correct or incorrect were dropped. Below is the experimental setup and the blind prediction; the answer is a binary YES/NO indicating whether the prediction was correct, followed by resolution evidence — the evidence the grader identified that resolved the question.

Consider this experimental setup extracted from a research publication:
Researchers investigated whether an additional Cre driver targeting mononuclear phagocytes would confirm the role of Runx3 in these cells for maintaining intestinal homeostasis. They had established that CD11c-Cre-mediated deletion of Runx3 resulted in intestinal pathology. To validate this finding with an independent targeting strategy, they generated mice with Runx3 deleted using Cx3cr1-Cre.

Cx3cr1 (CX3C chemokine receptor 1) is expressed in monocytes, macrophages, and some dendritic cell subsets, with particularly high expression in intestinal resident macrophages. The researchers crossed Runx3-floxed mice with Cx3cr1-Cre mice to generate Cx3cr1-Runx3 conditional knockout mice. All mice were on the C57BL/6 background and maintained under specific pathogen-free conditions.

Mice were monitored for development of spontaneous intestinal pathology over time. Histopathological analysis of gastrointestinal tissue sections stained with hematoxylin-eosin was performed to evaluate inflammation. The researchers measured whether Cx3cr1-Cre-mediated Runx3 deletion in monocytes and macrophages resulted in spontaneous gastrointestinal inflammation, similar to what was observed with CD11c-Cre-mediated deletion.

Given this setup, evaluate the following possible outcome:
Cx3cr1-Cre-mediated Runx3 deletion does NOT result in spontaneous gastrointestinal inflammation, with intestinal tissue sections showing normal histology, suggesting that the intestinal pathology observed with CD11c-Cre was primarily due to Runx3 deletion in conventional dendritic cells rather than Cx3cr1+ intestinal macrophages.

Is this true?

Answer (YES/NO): NO